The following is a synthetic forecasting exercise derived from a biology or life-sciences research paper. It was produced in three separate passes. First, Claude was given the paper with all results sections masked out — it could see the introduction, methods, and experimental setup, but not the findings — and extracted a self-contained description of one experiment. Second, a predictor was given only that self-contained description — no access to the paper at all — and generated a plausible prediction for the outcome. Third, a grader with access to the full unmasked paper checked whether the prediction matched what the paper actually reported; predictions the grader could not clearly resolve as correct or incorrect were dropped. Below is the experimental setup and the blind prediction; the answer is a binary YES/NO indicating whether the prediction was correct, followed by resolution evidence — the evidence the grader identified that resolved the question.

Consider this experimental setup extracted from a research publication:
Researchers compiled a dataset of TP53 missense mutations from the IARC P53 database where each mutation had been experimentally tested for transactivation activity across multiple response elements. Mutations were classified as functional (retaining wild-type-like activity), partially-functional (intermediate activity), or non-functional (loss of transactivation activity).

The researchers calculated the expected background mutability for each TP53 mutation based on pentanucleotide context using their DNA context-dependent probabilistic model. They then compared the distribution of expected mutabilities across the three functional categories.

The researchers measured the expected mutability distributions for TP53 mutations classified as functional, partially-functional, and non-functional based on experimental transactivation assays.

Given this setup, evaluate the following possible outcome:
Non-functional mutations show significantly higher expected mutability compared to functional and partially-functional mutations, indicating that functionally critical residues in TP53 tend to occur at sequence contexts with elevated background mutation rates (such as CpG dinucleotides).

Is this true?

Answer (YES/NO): NO